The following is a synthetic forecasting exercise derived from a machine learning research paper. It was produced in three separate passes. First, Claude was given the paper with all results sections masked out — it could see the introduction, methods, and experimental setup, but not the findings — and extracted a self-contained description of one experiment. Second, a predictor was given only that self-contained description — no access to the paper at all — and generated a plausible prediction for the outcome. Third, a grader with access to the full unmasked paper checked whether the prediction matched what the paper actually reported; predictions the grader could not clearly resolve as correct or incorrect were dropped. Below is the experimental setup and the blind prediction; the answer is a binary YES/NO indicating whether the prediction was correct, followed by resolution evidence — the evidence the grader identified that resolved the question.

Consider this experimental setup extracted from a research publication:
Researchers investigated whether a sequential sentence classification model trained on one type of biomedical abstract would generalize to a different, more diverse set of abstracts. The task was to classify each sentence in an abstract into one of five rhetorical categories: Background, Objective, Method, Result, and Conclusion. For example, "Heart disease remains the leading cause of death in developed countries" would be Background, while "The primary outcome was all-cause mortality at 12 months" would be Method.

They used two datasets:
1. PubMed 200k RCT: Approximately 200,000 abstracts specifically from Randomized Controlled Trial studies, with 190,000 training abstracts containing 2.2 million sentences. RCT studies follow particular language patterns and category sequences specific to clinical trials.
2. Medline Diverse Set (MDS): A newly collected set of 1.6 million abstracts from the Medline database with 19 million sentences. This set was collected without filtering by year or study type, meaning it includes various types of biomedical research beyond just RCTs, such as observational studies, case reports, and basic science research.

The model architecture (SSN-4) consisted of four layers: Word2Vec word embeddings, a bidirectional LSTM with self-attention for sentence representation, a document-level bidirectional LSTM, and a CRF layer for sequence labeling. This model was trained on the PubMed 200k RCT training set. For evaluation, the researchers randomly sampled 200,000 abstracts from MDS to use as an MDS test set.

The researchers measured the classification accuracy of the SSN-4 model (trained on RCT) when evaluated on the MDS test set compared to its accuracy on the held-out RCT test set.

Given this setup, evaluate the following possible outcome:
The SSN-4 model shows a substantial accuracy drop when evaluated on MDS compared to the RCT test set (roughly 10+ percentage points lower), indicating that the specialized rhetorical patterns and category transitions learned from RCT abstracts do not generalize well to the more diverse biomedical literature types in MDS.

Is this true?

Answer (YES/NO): NO